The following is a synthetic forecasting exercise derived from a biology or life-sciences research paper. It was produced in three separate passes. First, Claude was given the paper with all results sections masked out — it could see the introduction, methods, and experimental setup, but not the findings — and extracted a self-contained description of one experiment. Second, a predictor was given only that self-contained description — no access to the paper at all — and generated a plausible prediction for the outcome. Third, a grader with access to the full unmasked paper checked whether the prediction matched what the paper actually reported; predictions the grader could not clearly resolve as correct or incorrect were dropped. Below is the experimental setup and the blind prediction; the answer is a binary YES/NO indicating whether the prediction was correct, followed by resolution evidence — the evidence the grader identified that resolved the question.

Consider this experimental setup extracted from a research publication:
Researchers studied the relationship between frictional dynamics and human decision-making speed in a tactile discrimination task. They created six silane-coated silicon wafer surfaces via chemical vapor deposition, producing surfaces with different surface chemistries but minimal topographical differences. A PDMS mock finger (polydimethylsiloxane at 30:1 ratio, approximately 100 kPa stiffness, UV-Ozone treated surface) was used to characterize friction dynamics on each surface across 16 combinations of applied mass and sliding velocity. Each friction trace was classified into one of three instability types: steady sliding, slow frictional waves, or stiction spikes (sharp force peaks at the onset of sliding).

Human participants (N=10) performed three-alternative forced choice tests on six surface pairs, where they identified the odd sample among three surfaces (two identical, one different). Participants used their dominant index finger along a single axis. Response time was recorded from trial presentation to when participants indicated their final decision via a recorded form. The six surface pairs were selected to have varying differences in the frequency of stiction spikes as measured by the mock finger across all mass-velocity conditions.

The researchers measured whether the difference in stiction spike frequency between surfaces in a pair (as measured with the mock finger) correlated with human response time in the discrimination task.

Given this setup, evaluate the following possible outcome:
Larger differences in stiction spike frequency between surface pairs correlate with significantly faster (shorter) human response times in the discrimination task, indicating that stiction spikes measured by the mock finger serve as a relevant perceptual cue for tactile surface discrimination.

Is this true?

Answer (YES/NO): YES